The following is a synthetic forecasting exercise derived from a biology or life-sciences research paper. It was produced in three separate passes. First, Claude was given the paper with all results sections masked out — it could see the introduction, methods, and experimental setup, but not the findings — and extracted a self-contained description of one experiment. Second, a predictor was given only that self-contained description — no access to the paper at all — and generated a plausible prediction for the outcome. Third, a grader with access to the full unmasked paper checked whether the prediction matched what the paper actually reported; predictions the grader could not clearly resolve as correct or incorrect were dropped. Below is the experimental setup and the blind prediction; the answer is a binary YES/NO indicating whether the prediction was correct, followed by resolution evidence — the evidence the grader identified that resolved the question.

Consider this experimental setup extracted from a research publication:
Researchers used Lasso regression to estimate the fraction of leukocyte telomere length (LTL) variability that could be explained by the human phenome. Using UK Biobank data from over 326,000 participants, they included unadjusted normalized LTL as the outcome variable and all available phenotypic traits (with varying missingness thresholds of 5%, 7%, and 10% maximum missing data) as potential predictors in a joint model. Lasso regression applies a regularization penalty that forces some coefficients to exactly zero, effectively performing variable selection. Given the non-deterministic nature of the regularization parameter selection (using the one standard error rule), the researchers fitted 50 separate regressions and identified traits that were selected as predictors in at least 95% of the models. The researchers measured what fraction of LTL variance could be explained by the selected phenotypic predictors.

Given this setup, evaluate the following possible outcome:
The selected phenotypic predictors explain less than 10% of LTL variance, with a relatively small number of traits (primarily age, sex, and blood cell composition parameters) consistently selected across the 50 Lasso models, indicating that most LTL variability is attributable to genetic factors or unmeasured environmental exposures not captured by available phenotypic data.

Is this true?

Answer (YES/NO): NO